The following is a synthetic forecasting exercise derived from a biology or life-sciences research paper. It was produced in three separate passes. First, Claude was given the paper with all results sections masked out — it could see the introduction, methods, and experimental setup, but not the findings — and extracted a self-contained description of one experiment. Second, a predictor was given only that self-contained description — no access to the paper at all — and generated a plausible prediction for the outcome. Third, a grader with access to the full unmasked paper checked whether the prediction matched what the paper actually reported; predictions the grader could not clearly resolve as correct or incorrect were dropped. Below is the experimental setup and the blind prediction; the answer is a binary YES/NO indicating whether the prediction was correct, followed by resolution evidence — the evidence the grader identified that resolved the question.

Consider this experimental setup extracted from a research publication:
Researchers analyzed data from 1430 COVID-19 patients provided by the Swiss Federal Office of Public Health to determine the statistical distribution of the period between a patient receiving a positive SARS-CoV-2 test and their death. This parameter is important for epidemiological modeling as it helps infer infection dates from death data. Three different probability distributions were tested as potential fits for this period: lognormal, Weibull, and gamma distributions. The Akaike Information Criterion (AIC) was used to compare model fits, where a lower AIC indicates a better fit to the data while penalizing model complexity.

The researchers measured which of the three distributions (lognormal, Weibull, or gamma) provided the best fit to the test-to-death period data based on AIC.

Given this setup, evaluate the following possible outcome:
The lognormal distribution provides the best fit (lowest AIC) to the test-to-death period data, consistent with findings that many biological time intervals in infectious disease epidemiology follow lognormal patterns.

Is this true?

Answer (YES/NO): NO